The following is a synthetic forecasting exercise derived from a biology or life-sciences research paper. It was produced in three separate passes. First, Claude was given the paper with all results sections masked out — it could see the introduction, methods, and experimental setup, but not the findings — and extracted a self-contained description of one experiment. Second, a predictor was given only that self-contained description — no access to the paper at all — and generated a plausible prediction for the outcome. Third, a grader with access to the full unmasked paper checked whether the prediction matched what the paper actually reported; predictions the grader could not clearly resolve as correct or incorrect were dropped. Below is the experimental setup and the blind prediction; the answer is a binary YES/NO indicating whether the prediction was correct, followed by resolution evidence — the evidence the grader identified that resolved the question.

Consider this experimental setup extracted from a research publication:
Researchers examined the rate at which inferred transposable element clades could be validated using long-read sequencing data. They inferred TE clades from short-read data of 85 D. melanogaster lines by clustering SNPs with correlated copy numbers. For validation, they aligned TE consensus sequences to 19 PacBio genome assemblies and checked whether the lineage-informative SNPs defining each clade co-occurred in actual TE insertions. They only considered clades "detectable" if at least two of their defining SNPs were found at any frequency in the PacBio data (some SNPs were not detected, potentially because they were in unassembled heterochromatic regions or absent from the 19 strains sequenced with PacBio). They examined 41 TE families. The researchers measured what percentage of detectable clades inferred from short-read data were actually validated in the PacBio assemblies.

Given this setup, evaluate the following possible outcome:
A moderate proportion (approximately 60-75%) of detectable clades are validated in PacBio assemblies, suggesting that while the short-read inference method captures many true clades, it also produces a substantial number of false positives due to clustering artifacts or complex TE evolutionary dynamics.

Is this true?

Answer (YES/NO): YES